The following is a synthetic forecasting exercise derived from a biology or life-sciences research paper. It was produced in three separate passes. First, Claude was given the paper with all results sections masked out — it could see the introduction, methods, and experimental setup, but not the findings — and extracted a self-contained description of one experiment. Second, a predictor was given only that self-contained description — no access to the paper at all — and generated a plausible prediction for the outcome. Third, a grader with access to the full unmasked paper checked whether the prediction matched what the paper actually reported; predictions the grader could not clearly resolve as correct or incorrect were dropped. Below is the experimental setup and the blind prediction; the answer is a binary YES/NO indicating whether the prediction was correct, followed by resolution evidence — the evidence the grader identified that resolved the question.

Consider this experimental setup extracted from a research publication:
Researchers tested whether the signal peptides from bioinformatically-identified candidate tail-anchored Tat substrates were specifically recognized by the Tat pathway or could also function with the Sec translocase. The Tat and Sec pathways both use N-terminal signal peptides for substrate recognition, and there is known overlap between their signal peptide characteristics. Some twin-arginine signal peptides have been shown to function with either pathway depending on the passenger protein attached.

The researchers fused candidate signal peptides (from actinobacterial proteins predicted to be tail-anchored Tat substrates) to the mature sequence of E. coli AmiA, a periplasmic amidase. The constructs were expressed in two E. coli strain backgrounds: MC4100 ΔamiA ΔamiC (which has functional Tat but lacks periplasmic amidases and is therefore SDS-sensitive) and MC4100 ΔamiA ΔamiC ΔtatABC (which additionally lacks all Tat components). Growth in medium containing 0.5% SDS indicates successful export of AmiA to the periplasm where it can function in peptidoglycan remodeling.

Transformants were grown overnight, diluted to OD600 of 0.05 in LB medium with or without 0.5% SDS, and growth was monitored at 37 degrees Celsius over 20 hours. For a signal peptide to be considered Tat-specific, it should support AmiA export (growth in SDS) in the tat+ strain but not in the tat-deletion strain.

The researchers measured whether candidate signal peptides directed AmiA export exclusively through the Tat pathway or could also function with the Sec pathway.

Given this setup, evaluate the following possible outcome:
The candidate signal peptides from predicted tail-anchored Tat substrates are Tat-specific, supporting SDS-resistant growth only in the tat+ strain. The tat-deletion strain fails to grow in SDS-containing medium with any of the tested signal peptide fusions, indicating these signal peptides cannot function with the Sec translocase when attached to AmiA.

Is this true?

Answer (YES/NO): NO